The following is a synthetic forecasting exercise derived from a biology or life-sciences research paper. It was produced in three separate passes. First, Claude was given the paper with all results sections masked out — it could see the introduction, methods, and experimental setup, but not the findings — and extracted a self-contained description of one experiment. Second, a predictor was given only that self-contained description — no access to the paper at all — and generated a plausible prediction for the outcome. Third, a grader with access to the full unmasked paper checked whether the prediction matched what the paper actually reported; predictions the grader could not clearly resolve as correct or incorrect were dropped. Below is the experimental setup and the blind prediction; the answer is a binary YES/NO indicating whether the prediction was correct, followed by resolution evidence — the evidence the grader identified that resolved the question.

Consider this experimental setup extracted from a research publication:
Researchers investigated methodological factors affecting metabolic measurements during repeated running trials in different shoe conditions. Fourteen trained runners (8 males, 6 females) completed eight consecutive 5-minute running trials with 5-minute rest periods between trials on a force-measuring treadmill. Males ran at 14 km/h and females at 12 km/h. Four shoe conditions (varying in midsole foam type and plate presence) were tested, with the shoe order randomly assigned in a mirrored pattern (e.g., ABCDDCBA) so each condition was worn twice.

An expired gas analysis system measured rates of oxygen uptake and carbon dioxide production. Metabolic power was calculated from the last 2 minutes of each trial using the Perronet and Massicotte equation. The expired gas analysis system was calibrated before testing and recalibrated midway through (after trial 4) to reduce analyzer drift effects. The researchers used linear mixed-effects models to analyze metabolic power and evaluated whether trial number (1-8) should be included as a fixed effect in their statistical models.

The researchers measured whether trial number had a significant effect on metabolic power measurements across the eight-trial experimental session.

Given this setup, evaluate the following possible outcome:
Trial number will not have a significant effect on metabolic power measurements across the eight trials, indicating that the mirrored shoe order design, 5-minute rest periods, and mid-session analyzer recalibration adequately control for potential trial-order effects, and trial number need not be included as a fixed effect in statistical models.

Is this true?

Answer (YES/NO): NO